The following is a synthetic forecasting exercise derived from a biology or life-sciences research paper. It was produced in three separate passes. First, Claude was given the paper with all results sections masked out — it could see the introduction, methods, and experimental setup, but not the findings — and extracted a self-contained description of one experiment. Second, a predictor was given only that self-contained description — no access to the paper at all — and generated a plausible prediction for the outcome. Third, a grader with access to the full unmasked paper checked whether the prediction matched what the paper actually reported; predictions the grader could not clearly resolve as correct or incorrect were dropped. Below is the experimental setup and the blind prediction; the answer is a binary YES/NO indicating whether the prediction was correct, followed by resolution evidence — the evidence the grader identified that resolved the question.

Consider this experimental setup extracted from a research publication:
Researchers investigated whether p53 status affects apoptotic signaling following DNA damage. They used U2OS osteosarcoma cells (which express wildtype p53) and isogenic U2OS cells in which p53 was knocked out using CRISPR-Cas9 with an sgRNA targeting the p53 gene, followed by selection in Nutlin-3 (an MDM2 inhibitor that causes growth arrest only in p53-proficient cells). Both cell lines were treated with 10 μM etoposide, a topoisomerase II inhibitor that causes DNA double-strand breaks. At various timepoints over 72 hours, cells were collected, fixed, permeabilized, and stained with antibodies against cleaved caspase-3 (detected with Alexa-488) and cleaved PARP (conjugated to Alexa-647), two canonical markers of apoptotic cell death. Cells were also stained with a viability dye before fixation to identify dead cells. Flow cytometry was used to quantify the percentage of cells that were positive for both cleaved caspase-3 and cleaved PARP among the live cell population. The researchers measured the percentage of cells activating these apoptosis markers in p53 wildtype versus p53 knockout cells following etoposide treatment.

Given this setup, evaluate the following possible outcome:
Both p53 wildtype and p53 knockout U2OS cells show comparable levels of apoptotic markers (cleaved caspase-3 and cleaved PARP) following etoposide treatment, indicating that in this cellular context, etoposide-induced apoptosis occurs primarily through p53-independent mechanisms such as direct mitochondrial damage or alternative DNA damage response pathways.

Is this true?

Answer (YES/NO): NO